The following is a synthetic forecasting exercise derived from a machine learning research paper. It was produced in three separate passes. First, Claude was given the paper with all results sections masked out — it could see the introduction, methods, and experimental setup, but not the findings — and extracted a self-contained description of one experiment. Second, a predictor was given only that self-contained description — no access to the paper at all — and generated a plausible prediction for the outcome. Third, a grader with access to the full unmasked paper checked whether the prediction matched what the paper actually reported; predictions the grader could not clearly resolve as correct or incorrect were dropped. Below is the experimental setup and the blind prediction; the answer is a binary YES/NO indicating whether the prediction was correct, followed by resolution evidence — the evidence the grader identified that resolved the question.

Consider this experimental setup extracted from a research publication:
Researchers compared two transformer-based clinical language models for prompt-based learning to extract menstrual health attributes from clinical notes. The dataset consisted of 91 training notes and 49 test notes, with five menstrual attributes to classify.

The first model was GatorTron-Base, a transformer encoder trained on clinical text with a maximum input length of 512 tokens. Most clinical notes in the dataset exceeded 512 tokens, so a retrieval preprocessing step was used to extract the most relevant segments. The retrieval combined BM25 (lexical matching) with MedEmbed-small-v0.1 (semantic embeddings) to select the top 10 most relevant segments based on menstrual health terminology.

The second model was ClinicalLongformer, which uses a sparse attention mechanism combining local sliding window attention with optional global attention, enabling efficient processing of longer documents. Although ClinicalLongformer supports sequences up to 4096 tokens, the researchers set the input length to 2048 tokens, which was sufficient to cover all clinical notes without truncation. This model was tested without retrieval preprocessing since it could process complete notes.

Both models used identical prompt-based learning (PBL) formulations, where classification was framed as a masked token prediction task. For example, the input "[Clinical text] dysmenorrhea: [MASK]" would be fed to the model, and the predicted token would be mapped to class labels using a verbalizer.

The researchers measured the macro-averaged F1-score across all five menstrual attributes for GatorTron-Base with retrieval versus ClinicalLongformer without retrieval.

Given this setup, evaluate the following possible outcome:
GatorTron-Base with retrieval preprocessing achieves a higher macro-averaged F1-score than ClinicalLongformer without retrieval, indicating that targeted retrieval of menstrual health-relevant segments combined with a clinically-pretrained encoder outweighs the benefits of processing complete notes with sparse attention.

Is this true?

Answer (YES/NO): YES